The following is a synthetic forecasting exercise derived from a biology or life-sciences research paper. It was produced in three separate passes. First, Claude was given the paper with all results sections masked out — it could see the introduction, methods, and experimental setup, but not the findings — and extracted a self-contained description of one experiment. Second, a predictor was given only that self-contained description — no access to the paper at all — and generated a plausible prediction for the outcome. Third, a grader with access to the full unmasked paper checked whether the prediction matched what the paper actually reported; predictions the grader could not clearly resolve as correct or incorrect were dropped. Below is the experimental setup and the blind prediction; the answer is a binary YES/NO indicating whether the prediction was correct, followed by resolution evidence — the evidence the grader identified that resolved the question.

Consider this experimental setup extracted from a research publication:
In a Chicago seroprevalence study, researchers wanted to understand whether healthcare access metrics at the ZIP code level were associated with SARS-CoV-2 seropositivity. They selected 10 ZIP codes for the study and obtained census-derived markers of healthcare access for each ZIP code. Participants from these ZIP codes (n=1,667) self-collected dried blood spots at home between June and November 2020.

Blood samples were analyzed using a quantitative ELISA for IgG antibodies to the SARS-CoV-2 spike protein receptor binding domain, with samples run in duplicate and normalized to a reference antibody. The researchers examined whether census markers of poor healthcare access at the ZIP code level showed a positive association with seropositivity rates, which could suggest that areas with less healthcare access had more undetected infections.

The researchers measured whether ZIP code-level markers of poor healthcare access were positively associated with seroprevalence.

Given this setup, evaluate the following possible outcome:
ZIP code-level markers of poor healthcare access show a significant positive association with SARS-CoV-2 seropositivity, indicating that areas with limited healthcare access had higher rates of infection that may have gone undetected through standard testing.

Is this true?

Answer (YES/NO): NO